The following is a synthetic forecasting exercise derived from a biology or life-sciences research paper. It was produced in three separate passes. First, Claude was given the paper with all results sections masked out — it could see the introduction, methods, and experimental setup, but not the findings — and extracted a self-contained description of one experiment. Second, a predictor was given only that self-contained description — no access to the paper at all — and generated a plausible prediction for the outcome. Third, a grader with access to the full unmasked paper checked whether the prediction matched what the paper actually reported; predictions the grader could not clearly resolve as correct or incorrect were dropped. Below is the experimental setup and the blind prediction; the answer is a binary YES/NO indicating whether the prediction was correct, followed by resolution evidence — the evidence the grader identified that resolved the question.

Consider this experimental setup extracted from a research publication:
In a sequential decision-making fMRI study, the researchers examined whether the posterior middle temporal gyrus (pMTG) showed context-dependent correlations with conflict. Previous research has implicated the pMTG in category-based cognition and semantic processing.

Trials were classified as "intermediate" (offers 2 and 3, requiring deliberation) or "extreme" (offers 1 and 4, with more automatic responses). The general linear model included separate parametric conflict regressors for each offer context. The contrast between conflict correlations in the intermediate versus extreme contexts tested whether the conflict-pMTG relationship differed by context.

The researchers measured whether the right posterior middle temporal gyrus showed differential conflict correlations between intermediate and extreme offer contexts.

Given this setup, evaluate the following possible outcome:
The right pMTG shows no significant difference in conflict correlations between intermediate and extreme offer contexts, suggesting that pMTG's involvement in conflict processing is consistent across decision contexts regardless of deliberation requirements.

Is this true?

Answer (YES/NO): NO